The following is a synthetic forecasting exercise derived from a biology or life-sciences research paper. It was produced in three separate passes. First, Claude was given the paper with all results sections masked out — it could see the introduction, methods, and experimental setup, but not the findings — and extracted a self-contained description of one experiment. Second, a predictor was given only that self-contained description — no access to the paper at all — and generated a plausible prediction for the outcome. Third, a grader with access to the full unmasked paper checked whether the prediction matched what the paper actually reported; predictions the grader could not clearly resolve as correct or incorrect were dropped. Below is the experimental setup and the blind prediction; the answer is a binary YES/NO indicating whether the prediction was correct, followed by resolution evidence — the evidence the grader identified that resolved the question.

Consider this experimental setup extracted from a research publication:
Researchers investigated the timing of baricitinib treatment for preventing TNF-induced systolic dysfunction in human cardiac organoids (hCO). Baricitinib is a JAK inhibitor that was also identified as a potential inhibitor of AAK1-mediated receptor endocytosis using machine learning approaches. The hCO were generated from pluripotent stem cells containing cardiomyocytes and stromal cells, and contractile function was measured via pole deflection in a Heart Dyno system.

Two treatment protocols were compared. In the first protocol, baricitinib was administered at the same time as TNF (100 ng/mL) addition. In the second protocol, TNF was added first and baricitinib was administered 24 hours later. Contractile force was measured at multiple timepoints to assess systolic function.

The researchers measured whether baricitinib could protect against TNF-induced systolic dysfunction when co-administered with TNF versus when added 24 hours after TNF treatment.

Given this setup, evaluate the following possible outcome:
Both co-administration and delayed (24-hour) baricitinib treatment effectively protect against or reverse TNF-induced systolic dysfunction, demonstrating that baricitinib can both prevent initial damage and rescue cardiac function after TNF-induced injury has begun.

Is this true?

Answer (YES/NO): NO